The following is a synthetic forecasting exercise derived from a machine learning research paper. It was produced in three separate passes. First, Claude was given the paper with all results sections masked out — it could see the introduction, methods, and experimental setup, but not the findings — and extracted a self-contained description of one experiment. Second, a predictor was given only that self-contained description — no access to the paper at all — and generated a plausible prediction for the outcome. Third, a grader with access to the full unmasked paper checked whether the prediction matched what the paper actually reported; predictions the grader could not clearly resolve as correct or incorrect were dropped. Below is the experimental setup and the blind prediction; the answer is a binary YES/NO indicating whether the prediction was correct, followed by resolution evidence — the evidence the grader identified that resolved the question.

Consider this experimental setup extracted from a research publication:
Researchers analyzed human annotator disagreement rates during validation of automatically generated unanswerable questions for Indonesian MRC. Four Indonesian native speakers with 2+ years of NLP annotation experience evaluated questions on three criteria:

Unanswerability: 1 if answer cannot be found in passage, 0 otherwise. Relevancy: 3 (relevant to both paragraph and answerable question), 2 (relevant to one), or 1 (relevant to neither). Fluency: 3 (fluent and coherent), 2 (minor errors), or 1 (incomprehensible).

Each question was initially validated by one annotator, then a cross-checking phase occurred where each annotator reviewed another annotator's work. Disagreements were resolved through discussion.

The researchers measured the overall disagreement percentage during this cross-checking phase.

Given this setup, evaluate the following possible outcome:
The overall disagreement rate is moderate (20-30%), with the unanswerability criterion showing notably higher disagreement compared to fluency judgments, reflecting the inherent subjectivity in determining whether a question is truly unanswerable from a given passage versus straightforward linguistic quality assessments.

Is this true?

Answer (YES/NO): NO